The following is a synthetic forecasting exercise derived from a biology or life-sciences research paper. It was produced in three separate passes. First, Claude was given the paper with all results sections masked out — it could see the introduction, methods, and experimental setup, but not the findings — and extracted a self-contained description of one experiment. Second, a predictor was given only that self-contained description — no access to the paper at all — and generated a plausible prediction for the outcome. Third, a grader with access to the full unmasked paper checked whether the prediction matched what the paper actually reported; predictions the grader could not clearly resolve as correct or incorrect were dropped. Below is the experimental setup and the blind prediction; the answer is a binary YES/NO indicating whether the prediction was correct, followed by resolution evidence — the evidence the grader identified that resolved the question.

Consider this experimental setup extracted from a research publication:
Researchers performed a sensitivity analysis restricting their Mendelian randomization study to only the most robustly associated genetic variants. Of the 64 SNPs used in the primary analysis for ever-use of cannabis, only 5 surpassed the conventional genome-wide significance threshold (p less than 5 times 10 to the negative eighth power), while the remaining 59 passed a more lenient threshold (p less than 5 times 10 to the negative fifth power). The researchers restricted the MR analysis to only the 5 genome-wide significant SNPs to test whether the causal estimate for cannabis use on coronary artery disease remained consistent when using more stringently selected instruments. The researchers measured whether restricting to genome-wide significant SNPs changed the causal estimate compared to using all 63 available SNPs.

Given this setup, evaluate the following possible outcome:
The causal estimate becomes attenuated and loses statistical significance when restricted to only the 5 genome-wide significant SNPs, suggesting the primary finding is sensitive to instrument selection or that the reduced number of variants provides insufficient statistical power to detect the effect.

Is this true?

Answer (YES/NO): NO